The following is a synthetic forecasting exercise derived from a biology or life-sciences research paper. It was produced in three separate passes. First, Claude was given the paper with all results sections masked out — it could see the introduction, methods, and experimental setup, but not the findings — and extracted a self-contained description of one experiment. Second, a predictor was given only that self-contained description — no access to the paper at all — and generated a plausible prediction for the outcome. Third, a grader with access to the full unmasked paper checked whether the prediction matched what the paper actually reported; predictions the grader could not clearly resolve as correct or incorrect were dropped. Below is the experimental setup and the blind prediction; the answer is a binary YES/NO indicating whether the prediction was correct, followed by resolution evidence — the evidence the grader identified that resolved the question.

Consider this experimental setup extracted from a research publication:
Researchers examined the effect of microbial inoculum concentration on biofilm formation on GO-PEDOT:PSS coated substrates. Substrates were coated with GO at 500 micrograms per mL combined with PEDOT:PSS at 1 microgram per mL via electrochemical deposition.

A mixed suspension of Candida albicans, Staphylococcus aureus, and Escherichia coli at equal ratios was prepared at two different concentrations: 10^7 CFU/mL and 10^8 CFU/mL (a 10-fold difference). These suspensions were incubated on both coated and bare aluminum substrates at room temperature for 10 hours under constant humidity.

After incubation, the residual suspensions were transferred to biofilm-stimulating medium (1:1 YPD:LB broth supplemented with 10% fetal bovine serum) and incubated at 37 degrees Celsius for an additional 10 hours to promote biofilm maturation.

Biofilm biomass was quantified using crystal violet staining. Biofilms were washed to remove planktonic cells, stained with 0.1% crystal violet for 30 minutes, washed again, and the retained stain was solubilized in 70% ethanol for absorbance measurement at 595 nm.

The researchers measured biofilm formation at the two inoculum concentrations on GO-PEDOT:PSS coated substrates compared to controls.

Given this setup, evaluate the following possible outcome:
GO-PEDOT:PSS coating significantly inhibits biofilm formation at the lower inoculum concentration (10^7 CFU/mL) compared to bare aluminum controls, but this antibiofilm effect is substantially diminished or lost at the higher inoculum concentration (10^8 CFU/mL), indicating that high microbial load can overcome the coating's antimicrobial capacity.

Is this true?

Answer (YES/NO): NO